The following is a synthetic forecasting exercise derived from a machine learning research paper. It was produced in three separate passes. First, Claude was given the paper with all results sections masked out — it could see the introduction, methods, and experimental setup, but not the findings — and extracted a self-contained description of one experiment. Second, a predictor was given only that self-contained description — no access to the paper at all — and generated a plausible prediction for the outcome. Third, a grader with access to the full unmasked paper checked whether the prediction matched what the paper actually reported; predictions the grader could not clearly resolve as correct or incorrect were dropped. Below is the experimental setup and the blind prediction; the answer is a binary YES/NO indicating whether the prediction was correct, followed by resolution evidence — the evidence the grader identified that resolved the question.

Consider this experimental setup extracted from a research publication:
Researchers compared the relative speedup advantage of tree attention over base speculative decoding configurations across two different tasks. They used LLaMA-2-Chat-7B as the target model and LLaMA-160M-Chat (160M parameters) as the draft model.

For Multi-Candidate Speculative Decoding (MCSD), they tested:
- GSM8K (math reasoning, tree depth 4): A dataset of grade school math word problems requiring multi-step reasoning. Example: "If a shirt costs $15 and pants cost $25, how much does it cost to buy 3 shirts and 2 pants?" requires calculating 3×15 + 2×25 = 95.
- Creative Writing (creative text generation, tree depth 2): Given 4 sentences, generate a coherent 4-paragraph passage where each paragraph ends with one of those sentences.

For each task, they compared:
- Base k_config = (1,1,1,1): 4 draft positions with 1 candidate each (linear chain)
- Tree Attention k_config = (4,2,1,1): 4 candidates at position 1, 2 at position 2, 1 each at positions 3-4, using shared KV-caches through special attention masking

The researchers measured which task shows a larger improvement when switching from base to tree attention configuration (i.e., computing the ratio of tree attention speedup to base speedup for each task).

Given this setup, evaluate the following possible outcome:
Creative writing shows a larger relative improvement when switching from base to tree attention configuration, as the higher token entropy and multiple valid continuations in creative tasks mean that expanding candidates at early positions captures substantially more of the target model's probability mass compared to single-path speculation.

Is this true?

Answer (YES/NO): YES